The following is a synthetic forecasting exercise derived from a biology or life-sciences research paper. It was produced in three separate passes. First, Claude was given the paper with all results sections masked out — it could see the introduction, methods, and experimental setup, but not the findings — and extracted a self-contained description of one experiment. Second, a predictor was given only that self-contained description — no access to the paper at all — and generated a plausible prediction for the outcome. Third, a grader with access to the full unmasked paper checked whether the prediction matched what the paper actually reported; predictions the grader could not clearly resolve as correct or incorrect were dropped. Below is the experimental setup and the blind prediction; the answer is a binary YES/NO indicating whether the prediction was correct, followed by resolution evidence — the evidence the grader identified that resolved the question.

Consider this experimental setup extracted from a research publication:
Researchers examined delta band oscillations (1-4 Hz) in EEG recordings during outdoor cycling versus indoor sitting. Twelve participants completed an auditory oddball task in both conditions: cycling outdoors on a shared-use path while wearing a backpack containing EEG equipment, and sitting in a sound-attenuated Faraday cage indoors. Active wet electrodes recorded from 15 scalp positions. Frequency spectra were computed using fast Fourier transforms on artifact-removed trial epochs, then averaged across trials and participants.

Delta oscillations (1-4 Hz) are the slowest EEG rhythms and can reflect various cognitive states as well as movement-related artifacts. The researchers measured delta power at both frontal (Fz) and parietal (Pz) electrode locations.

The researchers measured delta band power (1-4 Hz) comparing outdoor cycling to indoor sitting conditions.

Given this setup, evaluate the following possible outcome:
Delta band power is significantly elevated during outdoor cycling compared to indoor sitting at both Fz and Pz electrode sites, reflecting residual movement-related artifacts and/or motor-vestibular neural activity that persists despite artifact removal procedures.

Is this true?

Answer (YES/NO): YES